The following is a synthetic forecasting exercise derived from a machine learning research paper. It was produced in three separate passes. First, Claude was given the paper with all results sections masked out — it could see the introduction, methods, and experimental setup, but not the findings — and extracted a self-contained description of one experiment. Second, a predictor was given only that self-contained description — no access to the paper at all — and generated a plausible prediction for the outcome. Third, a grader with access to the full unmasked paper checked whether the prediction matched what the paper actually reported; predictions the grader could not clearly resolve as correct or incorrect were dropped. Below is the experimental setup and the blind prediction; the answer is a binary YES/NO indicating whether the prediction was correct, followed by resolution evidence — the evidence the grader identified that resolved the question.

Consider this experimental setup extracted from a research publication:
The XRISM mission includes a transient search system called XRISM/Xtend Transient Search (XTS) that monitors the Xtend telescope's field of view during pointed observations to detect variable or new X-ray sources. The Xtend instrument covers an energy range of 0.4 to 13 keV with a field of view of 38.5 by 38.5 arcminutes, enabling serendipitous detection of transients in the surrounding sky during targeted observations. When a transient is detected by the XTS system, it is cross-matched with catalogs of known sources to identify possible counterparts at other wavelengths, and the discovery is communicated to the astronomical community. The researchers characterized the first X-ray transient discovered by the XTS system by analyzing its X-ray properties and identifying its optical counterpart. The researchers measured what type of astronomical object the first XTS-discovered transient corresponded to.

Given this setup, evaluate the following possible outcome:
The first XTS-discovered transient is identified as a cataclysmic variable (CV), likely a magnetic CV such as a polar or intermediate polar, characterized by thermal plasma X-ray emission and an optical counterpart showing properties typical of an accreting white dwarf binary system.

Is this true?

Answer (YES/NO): NO